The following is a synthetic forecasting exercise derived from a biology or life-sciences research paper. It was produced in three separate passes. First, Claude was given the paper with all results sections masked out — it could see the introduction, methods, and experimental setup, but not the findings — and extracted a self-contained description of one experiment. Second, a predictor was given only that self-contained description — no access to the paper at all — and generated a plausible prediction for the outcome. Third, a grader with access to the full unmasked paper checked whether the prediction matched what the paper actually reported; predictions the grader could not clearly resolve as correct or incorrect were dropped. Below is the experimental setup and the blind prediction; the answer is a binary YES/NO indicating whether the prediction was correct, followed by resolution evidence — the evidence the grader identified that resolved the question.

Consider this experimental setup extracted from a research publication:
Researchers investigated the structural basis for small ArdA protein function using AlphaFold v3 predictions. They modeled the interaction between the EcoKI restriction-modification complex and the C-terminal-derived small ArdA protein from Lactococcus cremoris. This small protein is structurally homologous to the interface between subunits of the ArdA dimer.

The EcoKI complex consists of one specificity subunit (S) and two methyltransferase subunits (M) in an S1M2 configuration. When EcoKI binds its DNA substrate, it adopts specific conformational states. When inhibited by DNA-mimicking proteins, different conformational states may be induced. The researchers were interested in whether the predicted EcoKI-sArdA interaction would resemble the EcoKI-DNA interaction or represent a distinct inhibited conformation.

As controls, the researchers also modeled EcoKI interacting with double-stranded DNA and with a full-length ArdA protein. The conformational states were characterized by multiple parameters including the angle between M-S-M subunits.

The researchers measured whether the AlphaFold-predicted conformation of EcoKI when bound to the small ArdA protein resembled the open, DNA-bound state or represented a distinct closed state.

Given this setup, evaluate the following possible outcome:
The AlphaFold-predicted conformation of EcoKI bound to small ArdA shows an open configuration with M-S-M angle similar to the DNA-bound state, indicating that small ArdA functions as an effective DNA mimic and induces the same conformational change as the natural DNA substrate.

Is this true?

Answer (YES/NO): NO